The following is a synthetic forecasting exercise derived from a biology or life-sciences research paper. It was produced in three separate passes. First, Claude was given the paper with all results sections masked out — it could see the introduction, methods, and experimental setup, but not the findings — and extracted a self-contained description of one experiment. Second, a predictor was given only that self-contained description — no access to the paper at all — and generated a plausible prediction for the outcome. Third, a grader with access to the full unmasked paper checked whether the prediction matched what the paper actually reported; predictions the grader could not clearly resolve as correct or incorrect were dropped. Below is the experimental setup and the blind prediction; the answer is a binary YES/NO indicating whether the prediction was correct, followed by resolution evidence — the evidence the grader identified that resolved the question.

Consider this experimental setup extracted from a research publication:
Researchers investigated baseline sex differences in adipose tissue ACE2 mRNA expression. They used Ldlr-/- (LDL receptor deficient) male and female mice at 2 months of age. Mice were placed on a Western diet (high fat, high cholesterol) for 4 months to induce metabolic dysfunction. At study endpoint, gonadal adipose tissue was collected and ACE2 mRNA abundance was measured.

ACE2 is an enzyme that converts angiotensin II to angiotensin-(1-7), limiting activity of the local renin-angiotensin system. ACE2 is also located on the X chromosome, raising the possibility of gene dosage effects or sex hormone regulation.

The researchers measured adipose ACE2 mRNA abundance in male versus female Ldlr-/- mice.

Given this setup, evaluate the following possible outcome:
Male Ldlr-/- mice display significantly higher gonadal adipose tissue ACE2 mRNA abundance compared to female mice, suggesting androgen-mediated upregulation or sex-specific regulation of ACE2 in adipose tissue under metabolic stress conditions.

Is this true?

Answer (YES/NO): NO